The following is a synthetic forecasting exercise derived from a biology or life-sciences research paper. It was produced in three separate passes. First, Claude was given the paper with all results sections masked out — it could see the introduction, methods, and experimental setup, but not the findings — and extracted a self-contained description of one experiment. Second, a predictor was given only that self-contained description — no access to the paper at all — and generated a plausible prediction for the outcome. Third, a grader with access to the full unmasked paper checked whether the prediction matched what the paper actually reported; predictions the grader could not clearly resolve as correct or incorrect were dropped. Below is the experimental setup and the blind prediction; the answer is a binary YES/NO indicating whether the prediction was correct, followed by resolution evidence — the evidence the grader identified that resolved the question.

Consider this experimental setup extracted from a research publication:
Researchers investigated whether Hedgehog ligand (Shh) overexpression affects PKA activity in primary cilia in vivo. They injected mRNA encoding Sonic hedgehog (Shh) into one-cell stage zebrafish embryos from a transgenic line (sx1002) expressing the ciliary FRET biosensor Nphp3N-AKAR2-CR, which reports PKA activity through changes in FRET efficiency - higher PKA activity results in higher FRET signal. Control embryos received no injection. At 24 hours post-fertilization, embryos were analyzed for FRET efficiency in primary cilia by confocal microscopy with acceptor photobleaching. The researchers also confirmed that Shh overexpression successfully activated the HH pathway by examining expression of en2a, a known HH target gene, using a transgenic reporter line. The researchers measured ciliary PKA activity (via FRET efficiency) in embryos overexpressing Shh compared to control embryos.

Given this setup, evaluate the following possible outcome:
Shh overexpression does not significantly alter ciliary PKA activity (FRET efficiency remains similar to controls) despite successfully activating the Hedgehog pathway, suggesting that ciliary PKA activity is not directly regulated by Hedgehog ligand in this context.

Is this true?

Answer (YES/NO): YES